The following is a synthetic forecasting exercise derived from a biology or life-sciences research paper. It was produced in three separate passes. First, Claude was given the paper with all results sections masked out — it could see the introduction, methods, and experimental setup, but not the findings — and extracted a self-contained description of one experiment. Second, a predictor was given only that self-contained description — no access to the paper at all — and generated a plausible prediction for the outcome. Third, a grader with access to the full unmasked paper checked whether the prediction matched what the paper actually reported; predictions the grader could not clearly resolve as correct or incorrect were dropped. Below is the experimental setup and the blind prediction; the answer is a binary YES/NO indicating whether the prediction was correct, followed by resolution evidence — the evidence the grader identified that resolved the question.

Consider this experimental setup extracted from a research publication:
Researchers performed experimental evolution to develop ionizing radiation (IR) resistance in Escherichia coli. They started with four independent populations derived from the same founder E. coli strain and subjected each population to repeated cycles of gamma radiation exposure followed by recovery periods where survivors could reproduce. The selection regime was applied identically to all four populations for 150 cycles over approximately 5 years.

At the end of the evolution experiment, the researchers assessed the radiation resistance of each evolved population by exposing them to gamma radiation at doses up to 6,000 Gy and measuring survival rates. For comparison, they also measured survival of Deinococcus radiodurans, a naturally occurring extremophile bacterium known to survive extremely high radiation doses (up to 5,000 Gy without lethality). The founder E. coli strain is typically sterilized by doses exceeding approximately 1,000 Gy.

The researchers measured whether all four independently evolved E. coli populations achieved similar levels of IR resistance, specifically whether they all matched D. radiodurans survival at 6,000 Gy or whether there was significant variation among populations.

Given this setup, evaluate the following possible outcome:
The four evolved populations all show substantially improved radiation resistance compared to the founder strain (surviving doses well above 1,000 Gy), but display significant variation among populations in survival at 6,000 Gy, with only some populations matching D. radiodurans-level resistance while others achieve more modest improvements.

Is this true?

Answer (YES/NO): YES